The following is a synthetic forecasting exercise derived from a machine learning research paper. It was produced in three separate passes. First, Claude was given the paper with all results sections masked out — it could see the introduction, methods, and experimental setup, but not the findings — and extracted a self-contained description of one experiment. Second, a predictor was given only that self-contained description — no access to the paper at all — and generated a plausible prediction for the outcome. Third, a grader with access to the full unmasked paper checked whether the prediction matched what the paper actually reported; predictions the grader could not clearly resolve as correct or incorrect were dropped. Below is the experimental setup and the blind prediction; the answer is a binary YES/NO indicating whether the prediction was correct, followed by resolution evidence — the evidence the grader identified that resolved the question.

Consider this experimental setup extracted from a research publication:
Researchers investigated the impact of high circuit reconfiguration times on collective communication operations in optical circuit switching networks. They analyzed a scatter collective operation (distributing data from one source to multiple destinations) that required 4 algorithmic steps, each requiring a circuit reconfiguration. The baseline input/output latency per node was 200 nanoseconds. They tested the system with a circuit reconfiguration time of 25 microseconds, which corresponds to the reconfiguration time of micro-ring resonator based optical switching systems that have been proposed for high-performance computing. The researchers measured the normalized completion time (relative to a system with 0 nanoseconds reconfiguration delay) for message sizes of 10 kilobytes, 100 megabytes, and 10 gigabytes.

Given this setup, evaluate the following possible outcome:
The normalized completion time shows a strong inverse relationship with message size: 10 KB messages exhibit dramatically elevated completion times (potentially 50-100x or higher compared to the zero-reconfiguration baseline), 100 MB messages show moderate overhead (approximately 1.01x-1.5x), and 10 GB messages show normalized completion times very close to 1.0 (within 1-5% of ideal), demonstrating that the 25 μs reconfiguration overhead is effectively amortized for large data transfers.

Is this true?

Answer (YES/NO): NO